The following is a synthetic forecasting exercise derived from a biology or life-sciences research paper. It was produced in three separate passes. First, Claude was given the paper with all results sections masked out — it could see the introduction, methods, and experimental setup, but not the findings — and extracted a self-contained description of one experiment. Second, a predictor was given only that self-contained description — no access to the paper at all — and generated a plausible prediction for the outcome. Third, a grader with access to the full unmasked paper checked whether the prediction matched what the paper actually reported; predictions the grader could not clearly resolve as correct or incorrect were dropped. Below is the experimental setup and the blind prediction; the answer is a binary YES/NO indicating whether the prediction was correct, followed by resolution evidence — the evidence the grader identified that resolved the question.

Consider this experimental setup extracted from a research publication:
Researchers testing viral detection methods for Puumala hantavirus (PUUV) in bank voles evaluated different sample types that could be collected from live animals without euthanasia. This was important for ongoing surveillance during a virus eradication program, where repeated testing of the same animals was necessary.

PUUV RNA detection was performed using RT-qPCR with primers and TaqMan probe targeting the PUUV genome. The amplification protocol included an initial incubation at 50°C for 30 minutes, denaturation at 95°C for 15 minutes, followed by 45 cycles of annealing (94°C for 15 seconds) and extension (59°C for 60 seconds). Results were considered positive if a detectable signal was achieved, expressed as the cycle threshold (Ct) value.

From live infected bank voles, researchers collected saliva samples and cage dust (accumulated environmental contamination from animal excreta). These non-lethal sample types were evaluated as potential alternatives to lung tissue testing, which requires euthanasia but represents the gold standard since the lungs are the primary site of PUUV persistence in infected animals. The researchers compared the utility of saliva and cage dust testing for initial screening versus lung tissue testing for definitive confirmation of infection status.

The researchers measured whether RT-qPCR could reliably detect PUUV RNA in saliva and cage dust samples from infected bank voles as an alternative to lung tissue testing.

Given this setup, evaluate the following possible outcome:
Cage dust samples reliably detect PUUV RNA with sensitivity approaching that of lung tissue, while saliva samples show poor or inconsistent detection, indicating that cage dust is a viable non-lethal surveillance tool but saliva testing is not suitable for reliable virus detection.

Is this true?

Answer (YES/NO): NO